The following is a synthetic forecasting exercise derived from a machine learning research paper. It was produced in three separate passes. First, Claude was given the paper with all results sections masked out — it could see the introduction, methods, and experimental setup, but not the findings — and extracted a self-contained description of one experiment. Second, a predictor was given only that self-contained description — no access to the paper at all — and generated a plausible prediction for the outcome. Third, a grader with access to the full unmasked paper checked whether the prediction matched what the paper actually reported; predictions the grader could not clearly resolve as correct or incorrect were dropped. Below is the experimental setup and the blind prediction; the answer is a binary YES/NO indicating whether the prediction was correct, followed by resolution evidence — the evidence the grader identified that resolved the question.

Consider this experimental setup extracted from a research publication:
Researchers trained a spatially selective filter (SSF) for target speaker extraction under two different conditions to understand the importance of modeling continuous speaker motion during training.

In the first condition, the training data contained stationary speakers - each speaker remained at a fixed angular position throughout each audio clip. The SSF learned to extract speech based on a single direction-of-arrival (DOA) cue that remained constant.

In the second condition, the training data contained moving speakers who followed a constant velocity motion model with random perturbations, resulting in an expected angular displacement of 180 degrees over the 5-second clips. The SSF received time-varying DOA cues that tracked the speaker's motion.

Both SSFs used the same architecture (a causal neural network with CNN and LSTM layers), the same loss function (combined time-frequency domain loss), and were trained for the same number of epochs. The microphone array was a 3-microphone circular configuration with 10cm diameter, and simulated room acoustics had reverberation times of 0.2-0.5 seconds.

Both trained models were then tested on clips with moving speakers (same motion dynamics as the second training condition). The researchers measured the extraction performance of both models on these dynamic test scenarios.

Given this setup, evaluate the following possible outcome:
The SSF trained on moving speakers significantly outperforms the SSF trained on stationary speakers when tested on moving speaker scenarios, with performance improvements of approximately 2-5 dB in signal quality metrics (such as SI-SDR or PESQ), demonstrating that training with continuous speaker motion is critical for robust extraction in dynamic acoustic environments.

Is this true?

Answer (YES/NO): YES